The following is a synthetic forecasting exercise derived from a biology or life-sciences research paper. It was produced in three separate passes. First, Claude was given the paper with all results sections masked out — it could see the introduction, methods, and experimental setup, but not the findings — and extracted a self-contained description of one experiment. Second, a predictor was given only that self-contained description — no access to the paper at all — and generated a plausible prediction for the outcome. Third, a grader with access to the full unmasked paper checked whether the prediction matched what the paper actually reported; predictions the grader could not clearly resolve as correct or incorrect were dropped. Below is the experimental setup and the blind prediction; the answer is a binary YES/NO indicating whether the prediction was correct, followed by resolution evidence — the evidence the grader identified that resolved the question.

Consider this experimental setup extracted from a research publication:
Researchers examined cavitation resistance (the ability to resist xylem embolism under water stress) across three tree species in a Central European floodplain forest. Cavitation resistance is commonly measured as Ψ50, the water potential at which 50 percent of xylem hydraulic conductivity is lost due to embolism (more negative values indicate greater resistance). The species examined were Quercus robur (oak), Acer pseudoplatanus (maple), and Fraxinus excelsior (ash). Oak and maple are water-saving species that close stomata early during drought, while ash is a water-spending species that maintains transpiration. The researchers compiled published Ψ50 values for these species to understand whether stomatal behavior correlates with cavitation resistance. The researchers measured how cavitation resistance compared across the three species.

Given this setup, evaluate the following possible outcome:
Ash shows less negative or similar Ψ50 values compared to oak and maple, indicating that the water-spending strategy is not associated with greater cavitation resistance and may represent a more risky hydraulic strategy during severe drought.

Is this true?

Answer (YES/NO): NO